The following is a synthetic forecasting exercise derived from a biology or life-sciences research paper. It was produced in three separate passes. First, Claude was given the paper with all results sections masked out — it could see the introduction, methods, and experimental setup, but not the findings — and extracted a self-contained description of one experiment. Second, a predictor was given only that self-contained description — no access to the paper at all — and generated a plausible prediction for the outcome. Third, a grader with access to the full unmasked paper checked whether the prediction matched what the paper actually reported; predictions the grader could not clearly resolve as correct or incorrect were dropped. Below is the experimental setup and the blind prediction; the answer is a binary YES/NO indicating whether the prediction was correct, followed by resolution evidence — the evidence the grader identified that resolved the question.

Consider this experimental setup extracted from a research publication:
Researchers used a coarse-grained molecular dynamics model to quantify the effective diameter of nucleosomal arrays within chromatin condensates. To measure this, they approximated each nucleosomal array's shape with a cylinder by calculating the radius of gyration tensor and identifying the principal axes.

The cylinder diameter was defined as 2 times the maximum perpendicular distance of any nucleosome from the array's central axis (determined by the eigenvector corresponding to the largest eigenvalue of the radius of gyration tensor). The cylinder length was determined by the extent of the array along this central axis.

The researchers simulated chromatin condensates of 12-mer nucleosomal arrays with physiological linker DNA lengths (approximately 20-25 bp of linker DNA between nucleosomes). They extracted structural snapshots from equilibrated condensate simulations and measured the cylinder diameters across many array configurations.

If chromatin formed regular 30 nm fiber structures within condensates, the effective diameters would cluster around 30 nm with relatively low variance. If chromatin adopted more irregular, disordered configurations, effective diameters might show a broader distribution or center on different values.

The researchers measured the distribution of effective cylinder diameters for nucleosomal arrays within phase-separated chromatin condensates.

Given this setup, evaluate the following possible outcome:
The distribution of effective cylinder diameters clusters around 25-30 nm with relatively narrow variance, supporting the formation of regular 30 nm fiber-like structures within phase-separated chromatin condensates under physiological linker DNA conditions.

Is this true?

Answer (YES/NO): NO